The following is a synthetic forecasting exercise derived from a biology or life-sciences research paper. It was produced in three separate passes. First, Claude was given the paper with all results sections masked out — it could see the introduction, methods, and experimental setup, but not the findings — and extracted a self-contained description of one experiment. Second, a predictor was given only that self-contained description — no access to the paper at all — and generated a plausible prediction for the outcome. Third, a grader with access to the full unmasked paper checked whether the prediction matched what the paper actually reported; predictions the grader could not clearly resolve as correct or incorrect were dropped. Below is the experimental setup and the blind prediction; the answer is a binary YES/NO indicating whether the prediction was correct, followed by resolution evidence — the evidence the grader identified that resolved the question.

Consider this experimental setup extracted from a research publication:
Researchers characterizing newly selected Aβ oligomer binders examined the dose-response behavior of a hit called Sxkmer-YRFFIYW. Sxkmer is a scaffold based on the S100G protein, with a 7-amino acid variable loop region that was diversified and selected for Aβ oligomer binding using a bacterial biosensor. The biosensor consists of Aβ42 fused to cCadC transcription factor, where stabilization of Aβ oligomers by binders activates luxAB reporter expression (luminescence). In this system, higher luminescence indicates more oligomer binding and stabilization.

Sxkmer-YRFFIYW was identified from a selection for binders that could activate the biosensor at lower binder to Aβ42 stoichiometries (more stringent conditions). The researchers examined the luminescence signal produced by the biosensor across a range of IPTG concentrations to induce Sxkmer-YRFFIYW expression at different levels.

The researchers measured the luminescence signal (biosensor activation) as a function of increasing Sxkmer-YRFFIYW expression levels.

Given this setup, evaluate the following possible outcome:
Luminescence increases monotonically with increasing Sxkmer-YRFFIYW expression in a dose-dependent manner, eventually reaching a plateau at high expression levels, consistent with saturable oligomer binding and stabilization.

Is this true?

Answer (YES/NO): NO